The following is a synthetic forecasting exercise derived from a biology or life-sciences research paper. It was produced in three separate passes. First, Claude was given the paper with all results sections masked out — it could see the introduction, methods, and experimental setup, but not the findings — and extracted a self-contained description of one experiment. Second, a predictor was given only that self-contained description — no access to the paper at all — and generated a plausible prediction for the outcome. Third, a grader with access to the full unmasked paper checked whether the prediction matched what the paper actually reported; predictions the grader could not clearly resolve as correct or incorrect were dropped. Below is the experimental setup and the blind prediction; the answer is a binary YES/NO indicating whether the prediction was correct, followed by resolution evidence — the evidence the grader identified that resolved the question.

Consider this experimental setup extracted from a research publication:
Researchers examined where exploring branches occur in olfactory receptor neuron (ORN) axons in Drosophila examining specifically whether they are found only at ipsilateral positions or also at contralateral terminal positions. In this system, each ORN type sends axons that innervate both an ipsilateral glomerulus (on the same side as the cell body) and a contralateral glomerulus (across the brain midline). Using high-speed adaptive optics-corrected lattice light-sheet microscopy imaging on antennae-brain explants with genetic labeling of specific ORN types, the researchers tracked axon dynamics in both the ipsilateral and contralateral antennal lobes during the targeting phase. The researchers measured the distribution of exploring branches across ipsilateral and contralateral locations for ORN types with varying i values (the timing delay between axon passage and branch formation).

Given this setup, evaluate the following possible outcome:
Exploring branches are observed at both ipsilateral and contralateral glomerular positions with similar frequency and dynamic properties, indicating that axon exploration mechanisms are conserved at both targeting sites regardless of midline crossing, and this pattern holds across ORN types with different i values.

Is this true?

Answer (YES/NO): NO